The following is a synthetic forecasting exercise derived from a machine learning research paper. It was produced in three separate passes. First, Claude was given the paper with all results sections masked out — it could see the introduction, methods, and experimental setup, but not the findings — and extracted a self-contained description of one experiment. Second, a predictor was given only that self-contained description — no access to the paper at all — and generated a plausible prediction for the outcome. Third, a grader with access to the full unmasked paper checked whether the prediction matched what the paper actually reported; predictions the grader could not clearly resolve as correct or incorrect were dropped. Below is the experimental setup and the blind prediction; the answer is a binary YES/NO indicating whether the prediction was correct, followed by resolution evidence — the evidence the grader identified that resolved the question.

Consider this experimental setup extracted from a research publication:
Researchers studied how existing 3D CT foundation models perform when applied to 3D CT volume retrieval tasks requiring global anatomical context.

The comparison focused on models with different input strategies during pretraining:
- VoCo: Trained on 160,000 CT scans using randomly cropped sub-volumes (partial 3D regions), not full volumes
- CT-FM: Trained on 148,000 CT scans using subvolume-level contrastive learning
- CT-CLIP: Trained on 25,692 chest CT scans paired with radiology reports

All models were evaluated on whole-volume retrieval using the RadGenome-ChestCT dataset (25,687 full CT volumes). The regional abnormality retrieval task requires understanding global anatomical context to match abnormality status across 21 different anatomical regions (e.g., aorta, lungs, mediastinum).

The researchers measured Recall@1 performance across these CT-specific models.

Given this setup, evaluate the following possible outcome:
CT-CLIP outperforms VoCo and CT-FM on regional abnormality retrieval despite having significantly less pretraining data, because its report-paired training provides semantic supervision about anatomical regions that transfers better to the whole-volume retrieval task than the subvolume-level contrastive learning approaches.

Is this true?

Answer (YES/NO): NO